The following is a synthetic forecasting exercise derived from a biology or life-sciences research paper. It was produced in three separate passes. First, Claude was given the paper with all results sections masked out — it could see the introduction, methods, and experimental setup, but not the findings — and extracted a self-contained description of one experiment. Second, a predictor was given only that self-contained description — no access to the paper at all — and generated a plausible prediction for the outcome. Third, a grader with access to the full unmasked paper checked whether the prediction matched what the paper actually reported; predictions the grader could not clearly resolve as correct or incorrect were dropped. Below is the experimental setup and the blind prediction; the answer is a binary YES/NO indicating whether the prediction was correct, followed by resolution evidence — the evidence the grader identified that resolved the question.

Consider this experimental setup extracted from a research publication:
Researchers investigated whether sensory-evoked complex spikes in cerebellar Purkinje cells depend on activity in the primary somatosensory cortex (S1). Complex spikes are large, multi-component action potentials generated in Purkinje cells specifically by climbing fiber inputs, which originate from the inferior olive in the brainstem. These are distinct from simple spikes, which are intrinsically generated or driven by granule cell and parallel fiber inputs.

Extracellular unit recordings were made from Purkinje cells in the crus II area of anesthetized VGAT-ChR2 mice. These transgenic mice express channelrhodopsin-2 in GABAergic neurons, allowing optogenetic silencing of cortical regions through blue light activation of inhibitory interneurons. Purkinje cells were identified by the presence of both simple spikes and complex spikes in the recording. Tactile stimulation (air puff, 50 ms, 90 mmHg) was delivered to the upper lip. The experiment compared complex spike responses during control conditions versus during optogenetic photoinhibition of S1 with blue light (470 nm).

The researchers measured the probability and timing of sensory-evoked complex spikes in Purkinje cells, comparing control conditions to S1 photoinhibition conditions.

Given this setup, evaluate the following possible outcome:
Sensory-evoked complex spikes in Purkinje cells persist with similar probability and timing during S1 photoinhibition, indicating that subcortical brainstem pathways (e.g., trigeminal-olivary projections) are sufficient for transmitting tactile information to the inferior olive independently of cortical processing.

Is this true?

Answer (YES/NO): NO